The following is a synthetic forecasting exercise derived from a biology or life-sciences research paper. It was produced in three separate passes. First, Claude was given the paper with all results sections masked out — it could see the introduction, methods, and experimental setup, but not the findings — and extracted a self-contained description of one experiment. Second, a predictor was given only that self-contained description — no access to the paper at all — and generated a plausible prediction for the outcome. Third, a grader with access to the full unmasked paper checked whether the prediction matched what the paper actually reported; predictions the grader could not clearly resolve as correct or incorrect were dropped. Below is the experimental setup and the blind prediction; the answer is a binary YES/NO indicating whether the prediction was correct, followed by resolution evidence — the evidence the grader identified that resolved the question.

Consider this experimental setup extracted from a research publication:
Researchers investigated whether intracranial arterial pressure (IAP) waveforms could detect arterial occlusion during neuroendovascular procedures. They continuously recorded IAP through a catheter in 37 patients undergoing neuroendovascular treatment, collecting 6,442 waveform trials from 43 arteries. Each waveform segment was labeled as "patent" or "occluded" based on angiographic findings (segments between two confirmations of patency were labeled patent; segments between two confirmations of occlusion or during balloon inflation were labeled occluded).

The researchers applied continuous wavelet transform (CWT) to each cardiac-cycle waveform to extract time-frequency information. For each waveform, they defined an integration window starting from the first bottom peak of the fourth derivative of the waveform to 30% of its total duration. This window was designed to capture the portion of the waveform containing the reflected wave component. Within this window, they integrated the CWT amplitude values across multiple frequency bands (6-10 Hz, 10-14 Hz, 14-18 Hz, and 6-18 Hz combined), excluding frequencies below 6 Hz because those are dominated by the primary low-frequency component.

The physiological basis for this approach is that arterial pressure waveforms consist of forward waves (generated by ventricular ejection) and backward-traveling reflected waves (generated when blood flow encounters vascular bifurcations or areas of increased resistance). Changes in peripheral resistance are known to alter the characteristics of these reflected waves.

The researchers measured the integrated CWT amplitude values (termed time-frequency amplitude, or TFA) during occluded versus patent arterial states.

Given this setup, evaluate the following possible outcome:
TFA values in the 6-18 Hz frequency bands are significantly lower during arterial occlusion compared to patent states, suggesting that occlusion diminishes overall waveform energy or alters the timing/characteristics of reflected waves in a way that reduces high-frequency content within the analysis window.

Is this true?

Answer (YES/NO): NO